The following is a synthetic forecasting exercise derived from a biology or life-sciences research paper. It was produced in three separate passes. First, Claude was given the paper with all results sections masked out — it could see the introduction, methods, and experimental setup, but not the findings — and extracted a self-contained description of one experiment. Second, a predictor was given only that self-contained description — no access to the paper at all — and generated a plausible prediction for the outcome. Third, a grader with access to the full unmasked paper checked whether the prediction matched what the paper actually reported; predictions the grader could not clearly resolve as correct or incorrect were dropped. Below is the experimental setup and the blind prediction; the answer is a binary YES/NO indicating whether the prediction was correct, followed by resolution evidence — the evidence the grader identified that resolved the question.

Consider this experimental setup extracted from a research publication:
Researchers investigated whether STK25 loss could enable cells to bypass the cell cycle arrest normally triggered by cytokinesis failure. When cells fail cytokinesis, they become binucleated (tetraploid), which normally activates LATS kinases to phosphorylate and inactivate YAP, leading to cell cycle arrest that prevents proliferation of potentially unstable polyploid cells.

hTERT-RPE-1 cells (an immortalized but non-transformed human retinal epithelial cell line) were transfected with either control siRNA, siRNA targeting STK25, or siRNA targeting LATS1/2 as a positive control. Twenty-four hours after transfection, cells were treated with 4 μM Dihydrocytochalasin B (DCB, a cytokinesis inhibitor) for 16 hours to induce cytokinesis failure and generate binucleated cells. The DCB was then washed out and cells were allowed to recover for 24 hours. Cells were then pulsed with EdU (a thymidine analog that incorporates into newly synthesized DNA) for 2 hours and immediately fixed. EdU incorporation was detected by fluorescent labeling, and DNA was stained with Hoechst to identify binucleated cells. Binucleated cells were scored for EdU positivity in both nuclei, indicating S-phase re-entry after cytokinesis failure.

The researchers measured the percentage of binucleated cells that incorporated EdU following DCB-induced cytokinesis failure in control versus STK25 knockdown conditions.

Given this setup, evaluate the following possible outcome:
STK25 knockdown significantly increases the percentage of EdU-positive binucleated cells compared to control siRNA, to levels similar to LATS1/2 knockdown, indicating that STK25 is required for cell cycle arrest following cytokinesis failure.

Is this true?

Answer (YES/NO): NO